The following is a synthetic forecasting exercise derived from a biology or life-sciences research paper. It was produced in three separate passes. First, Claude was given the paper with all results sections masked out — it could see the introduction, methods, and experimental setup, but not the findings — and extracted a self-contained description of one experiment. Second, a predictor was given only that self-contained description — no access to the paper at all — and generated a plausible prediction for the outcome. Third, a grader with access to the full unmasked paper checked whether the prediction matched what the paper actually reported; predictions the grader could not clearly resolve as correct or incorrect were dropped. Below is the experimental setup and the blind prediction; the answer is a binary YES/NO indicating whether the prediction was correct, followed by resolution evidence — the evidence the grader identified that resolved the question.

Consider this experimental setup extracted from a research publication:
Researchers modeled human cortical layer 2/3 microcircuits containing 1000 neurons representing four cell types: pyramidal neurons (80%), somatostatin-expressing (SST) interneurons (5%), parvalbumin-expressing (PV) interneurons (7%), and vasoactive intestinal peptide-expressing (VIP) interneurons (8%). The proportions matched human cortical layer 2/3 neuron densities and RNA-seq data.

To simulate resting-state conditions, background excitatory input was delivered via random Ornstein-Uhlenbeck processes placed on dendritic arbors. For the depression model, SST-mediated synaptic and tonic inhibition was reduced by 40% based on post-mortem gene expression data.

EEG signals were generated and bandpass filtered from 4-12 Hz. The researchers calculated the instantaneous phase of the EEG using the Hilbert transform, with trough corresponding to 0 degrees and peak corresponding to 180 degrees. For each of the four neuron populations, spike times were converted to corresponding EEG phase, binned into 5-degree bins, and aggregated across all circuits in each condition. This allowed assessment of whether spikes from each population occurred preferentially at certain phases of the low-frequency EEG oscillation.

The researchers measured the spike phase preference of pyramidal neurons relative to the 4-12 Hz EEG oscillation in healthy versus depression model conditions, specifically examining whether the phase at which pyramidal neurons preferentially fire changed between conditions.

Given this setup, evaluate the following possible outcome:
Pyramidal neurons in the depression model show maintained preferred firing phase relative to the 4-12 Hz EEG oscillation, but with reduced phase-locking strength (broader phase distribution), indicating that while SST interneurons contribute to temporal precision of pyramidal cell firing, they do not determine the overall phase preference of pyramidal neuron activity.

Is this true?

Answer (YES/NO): YES